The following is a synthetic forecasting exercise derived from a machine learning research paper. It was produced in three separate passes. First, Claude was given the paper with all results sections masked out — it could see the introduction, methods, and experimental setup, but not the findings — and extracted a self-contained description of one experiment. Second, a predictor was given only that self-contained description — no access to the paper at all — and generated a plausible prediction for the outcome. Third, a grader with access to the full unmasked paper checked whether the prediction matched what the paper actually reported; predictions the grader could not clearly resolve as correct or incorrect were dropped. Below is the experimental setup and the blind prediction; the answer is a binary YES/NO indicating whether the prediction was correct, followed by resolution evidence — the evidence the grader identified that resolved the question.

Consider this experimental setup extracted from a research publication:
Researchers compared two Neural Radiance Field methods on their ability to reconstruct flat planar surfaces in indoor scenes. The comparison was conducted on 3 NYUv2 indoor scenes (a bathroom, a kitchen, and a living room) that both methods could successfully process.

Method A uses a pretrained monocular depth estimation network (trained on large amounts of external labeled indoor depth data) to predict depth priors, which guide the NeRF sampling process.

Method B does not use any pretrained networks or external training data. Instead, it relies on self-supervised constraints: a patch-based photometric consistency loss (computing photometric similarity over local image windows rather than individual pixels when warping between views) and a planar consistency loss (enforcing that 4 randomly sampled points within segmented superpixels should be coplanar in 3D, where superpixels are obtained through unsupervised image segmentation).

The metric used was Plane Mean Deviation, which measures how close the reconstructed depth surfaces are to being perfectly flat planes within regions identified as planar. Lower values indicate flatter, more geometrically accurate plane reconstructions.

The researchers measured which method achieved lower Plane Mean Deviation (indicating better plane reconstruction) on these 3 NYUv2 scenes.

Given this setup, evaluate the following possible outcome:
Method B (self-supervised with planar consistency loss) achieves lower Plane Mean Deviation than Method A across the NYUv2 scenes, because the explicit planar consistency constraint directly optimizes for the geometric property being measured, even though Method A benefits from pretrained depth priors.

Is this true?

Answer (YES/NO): NO